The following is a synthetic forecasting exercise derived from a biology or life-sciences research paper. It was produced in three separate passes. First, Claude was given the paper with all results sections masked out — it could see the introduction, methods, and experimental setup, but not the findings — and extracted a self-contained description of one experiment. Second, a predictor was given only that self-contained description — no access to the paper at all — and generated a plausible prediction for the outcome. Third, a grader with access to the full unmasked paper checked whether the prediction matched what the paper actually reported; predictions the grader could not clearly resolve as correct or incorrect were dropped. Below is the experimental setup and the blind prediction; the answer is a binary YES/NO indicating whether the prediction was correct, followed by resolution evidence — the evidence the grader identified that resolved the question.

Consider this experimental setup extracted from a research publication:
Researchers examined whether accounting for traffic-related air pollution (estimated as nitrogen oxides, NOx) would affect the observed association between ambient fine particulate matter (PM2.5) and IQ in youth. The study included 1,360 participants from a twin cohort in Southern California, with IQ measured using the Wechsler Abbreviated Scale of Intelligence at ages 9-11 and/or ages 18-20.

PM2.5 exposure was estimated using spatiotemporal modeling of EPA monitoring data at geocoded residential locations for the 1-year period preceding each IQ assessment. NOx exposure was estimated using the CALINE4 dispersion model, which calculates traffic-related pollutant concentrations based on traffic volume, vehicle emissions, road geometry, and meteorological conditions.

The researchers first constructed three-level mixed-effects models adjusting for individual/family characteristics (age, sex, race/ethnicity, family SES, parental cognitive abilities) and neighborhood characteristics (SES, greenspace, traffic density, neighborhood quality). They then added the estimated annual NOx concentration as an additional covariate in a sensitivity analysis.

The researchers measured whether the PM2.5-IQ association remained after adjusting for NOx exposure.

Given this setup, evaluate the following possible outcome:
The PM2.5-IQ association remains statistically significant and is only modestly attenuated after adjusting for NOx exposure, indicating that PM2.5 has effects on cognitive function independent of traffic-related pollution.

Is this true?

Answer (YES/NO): YES